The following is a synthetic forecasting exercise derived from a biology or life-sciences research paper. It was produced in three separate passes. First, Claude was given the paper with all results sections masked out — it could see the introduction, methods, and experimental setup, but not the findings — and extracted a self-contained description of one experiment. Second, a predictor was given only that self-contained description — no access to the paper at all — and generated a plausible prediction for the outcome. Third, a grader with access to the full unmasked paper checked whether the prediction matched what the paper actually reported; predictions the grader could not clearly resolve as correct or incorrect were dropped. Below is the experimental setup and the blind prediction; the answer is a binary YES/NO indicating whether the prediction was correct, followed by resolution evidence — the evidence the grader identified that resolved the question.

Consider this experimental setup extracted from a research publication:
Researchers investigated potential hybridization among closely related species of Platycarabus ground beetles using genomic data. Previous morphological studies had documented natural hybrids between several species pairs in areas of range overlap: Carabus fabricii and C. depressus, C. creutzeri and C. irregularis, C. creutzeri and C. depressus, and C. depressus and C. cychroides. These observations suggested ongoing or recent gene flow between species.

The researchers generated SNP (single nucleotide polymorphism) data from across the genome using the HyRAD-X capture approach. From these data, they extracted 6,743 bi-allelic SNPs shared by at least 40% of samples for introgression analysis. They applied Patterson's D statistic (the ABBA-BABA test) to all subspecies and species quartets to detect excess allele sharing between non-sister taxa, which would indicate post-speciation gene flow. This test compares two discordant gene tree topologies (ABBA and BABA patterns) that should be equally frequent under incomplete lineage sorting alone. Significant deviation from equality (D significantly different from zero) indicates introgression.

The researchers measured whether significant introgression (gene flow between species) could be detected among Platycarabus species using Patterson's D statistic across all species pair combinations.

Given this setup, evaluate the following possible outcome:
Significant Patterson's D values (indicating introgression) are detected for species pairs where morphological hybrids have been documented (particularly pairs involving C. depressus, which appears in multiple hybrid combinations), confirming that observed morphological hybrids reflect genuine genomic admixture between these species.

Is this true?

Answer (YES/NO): NO